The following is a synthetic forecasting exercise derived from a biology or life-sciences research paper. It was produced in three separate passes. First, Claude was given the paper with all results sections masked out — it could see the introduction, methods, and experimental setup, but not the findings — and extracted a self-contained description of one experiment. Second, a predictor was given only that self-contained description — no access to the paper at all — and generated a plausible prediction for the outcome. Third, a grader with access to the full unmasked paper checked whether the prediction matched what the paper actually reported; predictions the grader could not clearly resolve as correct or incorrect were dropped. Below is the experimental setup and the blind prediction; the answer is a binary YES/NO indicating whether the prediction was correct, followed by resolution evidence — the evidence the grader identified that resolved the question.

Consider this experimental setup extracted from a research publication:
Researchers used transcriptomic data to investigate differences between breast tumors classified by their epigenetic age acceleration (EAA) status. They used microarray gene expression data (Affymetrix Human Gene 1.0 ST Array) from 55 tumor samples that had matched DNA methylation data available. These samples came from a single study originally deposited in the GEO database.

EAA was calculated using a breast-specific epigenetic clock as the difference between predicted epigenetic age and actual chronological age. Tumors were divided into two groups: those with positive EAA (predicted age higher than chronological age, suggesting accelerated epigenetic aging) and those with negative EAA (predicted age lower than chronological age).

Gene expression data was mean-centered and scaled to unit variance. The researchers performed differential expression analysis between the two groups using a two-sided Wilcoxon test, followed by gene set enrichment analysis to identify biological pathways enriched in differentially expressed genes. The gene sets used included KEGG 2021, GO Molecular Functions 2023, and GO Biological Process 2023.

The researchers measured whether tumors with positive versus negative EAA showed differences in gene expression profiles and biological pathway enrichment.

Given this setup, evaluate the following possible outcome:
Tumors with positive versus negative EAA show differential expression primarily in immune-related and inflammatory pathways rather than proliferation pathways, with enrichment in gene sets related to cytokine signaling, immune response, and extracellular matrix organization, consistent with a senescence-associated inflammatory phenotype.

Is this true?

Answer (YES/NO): NO